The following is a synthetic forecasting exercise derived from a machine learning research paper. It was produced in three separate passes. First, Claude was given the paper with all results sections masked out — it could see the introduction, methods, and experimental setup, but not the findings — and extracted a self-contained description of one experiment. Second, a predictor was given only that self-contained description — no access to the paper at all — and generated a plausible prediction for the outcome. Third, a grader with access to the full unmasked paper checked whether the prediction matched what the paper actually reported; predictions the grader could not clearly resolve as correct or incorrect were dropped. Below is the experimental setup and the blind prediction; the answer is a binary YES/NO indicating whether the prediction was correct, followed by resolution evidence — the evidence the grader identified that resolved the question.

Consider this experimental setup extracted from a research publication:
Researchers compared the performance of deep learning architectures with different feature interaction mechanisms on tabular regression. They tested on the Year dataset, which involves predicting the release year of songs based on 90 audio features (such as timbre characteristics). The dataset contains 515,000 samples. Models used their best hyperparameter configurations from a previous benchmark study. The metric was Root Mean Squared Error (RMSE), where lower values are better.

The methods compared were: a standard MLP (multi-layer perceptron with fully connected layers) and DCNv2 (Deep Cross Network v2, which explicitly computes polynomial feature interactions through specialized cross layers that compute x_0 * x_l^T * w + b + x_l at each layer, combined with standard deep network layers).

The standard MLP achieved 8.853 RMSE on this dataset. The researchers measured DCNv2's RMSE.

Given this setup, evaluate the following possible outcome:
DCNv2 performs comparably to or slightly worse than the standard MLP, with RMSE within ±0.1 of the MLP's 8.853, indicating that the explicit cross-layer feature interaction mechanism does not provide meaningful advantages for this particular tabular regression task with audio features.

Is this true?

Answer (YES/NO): YES